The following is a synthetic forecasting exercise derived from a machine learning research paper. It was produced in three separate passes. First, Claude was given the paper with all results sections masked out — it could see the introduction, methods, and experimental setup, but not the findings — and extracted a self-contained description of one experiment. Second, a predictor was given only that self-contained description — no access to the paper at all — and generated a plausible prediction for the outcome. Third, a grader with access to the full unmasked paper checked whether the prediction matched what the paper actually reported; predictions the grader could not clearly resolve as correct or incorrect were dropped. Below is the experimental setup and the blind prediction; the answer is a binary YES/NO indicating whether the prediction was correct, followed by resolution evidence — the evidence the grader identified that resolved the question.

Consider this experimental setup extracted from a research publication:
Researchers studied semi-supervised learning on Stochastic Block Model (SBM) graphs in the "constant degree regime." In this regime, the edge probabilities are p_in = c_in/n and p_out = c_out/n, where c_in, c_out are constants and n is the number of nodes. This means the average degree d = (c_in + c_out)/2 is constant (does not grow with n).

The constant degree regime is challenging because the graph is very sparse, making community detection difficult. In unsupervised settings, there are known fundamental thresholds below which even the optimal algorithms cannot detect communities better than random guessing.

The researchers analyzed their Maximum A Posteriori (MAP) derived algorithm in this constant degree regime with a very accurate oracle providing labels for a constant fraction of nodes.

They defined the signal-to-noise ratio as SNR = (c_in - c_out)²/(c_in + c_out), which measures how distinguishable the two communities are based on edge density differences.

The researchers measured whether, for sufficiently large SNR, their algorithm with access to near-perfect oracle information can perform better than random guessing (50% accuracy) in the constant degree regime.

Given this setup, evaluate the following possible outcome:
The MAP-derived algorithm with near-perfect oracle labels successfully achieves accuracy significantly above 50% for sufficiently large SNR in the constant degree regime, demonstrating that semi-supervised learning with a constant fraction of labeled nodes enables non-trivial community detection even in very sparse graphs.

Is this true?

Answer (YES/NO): NO